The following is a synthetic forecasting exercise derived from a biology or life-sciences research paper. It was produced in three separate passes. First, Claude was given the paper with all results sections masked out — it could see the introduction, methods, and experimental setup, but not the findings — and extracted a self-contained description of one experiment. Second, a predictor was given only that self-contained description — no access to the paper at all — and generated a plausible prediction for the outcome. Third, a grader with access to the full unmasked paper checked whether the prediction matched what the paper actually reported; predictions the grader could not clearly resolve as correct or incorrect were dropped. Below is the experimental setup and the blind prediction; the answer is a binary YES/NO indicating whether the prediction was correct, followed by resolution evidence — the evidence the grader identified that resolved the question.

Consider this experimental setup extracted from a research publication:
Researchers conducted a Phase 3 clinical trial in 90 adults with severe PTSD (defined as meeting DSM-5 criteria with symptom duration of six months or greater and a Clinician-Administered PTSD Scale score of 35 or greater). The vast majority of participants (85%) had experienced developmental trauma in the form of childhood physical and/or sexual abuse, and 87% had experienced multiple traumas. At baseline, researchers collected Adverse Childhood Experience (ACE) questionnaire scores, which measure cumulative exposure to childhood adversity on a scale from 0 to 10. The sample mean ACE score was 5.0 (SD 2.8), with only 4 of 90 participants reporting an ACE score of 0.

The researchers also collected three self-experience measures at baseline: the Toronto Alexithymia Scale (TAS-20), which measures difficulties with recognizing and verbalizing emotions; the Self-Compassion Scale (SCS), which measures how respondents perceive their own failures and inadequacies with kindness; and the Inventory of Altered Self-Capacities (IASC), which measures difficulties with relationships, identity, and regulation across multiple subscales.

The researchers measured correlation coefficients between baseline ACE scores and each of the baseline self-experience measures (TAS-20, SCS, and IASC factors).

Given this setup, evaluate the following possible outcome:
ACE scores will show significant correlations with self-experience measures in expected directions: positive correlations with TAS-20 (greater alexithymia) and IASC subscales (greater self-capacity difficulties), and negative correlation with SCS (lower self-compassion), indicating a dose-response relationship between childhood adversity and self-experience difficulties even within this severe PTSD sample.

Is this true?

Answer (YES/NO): NO